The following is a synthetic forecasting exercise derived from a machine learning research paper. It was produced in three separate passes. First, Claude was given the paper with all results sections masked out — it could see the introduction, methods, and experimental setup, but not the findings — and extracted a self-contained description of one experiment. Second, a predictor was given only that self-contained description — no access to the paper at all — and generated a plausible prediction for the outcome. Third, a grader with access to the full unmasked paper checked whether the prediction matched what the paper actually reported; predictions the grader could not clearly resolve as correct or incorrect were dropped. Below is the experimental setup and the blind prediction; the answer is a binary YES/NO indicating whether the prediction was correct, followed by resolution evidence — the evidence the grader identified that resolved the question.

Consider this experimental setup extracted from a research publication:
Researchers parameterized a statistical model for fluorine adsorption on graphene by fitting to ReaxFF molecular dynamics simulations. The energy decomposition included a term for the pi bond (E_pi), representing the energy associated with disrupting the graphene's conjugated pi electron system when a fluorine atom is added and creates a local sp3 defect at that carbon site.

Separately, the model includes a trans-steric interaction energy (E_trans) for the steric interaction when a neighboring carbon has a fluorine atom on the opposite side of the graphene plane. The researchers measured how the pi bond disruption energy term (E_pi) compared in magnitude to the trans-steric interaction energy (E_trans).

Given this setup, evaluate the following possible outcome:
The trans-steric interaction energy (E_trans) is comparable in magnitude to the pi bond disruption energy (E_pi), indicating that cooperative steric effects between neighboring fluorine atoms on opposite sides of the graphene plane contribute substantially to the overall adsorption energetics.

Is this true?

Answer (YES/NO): YES